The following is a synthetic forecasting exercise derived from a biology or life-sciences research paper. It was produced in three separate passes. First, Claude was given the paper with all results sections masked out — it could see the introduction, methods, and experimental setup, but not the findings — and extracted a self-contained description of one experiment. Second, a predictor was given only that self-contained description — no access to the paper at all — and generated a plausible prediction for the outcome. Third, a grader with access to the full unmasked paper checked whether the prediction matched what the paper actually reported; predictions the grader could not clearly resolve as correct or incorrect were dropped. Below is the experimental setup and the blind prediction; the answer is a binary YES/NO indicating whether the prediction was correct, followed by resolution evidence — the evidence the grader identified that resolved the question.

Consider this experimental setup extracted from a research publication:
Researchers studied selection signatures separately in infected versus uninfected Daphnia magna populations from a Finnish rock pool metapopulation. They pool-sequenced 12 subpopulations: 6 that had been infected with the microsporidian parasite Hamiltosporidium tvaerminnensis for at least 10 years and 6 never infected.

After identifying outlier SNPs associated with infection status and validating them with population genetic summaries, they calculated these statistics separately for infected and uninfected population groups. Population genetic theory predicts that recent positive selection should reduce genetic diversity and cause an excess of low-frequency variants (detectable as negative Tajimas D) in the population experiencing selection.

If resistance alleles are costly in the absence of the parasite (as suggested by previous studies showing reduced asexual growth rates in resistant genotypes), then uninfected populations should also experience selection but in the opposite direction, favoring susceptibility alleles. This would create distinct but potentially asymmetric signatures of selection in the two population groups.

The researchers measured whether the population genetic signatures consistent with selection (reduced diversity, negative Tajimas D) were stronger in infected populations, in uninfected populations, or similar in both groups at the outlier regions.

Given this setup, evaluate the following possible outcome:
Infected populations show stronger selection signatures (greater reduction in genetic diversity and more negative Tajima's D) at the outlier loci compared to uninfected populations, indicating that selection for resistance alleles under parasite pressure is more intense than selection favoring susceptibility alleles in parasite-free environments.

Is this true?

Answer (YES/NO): NO